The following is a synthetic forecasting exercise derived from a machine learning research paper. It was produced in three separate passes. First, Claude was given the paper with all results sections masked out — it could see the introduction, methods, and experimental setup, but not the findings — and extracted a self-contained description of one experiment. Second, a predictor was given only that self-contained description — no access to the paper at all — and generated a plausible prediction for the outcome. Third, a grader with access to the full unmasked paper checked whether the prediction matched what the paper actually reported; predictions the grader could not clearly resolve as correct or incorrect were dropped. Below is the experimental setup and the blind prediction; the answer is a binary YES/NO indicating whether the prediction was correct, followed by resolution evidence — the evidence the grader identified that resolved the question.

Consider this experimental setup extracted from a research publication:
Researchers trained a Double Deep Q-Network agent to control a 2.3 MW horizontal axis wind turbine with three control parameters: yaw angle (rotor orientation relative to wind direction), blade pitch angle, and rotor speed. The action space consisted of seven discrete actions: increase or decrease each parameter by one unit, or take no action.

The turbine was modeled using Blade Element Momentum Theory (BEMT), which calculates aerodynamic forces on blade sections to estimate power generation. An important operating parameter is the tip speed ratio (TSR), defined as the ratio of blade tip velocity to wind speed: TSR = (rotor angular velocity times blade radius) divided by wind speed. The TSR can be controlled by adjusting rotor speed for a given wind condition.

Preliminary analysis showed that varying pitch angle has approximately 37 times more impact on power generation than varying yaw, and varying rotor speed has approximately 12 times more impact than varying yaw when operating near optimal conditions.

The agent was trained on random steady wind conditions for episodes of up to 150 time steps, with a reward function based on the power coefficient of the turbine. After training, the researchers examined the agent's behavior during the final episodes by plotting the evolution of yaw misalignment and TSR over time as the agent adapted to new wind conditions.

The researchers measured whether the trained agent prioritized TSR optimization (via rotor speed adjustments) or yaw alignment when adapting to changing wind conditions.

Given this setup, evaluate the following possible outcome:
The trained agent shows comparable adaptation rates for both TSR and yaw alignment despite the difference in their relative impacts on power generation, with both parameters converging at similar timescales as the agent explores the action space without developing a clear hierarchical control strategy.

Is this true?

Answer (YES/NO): NO